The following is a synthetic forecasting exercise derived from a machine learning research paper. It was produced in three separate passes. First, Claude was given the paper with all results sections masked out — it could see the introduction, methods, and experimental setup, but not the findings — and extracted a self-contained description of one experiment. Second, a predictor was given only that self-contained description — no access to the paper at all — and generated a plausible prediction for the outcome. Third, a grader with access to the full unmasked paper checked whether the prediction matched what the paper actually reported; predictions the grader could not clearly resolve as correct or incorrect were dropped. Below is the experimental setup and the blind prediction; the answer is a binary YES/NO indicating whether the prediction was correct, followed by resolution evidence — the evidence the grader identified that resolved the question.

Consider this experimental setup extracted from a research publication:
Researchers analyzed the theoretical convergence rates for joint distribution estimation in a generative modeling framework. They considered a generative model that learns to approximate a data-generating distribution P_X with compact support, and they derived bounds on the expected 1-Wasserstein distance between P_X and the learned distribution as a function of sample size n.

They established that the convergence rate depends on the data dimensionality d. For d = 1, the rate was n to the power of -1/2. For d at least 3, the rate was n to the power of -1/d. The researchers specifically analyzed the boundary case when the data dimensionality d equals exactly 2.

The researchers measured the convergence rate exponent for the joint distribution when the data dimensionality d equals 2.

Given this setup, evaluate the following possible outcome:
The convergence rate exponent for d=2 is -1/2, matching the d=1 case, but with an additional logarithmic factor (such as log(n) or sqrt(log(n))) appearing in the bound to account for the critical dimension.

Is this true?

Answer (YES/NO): YES